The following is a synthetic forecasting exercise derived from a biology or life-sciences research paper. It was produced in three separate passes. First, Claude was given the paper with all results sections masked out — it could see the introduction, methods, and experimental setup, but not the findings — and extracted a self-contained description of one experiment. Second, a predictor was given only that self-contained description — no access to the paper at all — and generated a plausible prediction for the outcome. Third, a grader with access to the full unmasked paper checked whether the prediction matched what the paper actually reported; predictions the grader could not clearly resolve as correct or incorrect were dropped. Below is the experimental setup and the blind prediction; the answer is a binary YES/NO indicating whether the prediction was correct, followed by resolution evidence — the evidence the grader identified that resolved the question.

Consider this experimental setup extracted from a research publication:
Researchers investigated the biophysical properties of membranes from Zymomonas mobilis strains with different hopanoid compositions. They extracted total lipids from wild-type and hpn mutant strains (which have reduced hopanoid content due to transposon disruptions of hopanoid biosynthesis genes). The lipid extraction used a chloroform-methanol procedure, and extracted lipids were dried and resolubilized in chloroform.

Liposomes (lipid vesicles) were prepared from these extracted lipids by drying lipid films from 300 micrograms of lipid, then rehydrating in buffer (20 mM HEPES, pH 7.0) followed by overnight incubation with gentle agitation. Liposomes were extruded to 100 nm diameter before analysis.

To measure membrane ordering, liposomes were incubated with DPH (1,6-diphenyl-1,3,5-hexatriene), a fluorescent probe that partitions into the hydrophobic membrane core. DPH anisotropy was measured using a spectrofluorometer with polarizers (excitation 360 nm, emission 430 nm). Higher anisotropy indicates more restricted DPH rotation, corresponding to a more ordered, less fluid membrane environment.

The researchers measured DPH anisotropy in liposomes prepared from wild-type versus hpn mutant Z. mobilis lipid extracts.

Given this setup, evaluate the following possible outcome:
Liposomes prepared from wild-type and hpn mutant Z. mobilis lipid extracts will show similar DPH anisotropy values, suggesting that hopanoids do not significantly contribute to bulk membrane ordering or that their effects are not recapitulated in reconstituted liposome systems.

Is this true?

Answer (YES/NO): NO